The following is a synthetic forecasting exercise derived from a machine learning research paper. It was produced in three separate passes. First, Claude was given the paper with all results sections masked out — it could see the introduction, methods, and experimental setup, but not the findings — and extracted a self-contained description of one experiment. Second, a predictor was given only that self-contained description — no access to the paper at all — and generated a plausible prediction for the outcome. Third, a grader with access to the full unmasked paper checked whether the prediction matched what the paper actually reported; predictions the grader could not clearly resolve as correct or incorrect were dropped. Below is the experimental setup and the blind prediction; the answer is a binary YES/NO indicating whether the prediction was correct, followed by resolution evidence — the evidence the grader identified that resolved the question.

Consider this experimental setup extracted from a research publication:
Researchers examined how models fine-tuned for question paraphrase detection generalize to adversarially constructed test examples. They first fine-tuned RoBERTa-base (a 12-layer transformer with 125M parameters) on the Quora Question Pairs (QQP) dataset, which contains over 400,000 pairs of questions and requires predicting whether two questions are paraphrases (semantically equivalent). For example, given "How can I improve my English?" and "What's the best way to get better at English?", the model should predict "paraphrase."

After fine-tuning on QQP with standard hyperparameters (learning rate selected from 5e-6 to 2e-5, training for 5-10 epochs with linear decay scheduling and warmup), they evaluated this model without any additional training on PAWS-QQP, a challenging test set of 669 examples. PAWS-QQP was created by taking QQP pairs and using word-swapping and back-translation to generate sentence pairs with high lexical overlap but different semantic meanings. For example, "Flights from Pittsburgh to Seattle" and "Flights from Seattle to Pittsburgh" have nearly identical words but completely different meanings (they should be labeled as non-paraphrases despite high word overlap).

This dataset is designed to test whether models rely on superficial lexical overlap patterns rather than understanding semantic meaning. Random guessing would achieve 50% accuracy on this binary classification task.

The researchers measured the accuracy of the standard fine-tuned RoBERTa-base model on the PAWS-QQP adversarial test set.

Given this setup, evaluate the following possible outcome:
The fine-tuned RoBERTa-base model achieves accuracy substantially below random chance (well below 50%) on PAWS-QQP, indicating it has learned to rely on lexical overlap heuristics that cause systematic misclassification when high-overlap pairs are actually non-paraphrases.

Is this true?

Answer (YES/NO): YES